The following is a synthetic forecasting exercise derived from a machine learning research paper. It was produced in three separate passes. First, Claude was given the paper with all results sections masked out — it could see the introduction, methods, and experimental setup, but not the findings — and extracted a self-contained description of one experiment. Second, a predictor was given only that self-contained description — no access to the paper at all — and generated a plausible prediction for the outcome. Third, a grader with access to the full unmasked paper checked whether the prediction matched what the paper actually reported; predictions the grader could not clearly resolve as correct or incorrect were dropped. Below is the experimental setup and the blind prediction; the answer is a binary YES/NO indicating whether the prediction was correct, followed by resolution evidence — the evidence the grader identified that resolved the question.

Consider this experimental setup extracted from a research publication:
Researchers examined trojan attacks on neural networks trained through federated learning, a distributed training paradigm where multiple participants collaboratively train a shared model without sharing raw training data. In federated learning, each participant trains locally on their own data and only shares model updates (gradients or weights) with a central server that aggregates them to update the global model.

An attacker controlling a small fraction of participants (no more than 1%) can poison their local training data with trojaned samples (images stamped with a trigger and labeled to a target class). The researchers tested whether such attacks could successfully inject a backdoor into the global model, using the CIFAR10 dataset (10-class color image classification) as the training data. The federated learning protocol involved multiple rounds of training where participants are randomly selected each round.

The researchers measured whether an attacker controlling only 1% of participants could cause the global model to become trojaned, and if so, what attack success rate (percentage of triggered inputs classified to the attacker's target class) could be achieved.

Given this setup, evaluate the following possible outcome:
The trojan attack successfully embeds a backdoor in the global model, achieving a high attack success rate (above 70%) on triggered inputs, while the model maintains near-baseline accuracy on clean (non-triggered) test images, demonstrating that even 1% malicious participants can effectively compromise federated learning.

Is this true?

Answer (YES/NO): YES